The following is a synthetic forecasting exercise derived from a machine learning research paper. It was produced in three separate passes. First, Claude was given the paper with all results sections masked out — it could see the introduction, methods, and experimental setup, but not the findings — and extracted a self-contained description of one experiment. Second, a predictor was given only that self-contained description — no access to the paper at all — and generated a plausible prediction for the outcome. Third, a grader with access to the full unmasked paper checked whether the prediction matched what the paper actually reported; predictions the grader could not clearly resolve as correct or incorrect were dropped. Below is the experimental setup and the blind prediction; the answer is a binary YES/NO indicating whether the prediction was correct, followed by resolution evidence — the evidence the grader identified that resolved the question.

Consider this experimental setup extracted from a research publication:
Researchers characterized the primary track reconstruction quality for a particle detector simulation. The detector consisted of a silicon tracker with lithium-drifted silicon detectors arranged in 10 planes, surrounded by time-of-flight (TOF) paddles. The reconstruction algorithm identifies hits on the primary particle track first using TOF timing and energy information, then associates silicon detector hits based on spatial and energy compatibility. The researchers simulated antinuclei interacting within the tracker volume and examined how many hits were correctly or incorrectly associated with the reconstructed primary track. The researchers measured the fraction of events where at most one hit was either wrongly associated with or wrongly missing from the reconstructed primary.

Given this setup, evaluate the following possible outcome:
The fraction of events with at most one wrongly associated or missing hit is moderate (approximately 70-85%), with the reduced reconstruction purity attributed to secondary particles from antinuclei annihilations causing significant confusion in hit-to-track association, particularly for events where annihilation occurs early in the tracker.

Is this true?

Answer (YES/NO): YES